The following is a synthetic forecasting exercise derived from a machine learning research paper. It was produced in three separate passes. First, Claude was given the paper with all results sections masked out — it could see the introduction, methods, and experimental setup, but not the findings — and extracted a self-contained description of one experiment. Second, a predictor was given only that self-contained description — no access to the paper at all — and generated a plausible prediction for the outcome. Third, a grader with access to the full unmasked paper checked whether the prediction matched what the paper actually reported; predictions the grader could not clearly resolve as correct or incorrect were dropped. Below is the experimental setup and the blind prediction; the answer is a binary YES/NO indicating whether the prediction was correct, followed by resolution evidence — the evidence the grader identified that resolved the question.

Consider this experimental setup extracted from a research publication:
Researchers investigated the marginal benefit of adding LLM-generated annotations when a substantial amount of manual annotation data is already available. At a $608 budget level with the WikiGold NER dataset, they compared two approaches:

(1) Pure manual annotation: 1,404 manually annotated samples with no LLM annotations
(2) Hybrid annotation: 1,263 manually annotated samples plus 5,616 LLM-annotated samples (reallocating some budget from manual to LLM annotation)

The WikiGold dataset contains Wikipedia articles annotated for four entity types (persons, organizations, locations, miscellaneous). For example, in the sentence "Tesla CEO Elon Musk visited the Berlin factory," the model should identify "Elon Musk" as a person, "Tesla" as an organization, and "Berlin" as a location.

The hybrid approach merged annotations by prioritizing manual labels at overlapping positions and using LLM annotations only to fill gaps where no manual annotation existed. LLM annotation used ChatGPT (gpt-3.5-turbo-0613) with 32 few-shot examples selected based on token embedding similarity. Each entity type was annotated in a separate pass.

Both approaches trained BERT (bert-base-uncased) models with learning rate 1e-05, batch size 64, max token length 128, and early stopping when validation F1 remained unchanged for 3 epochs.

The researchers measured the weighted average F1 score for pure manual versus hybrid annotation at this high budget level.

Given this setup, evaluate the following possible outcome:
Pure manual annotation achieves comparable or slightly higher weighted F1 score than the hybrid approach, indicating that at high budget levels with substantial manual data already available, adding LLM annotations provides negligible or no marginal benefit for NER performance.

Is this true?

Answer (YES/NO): NO